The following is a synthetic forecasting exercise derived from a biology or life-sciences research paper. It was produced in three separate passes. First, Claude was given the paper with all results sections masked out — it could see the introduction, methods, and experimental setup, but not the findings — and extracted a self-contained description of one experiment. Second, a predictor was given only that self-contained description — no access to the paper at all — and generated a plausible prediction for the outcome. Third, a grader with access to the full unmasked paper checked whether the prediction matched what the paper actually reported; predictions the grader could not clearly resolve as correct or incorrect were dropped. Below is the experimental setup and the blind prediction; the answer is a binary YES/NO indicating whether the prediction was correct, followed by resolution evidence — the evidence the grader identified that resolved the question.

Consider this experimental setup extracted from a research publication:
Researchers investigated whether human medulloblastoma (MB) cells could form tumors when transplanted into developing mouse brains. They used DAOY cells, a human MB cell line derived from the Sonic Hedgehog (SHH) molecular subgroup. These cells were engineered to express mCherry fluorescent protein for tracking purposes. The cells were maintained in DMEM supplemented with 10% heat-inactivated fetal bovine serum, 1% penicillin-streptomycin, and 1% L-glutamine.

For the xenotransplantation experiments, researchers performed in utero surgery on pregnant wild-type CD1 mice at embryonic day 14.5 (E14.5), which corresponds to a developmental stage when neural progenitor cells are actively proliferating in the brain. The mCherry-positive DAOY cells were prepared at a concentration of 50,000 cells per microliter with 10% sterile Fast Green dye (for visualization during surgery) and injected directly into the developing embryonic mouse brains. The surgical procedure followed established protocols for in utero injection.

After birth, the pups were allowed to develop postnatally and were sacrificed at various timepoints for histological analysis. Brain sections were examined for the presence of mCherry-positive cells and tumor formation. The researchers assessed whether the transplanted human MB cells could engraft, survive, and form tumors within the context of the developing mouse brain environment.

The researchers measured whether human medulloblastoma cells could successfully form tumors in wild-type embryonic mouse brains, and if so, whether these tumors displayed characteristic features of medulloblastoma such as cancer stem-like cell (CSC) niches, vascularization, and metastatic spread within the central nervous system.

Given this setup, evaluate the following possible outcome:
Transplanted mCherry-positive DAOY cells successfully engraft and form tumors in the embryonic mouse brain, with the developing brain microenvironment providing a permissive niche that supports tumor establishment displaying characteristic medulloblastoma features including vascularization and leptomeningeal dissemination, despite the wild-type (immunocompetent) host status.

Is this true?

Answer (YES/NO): YES